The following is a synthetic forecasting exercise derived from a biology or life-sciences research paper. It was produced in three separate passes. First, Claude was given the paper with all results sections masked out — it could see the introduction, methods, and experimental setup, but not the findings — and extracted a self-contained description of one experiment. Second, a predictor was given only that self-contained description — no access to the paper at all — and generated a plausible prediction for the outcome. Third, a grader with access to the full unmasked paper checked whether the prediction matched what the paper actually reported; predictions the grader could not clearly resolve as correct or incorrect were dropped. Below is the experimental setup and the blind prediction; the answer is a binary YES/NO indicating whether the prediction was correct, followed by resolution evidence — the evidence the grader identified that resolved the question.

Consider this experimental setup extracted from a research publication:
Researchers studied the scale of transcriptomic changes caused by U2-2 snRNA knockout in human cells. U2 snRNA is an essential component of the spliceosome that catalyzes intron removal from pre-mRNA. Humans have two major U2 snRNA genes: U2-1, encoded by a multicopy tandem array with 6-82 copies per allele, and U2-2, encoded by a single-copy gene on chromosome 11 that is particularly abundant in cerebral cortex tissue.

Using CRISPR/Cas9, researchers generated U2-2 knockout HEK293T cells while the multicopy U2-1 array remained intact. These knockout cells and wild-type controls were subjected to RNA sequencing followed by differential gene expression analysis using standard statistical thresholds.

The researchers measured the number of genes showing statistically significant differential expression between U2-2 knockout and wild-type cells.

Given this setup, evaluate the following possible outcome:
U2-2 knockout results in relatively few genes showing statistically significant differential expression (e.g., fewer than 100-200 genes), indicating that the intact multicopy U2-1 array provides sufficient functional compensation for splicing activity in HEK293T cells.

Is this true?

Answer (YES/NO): NO